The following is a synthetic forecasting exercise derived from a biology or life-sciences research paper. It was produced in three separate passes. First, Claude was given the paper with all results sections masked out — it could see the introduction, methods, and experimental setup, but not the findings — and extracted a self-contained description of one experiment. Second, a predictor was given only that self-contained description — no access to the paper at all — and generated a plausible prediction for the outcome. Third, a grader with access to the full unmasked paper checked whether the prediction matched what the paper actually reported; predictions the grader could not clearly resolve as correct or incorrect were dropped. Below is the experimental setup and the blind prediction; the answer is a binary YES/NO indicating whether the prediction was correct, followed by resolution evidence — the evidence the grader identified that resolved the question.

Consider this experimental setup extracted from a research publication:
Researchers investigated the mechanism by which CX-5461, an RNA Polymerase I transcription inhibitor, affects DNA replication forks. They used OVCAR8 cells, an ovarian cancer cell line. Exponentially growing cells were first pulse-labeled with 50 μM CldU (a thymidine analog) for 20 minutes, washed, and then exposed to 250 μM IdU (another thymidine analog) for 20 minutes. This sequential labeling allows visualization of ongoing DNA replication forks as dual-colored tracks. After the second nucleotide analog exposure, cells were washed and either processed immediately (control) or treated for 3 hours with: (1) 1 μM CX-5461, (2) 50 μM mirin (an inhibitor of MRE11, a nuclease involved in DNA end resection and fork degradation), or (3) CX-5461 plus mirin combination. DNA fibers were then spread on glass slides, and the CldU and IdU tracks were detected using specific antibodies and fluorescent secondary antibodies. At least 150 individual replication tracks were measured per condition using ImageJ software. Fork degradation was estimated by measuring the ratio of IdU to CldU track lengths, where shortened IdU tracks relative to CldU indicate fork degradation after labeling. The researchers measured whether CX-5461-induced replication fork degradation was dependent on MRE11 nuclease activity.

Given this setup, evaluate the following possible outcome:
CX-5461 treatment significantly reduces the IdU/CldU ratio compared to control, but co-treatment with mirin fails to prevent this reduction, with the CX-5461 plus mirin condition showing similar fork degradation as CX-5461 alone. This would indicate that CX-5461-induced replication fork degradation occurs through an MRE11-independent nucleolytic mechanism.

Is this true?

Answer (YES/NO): NO